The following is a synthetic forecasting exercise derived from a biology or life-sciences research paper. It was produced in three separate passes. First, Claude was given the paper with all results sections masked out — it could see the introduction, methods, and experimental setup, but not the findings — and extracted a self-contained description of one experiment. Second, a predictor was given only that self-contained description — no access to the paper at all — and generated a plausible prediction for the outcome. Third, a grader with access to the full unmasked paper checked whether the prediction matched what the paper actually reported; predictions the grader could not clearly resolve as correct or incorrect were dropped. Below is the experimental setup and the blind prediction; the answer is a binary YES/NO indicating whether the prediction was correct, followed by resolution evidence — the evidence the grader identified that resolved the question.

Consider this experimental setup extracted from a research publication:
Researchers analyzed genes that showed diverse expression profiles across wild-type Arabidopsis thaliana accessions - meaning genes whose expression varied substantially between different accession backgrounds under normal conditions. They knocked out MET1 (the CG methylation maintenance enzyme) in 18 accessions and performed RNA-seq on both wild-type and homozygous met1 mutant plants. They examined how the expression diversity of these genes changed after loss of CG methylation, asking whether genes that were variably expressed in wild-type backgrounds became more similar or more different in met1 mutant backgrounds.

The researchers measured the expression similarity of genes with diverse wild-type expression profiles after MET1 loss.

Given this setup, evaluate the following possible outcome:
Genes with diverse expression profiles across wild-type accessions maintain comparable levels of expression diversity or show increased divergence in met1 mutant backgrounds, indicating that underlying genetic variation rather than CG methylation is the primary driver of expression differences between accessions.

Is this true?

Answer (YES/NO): NO